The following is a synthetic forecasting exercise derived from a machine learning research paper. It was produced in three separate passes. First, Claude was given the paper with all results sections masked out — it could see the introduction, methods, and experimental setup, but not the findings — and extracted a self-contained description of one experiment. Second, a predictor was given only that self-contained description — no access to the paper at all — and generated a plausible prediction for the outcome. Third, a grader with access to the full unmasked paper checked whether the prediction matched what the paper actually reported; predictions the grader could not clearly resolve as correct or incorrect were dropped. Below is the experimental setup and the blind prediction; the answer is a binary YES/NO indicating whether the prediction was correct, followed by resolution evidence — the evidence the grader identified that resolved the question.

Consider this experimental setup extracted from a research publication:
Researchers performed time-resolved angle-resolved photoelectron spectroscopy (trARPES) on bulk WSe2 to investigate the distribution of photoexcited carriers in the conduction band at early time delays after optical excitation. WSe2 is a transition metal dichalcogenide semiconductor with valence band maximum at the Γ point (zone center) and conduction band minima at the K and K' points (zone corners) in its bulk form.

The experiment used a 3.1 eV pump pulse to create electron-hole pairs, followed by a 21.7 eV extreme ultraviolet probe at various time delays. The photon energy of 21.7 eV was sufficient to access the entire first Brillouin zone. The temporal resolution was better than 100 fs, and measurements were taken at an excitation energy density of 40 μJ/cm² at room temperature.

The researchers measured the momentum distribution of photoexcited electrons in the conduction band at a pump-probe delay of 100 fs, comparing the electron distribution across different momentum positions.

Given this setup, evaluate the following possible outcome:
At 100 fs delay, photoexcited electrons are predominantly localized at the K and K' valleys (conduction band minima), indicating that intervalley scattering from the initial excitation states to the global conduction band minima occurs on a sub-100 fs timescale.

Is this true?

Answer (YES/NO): NO